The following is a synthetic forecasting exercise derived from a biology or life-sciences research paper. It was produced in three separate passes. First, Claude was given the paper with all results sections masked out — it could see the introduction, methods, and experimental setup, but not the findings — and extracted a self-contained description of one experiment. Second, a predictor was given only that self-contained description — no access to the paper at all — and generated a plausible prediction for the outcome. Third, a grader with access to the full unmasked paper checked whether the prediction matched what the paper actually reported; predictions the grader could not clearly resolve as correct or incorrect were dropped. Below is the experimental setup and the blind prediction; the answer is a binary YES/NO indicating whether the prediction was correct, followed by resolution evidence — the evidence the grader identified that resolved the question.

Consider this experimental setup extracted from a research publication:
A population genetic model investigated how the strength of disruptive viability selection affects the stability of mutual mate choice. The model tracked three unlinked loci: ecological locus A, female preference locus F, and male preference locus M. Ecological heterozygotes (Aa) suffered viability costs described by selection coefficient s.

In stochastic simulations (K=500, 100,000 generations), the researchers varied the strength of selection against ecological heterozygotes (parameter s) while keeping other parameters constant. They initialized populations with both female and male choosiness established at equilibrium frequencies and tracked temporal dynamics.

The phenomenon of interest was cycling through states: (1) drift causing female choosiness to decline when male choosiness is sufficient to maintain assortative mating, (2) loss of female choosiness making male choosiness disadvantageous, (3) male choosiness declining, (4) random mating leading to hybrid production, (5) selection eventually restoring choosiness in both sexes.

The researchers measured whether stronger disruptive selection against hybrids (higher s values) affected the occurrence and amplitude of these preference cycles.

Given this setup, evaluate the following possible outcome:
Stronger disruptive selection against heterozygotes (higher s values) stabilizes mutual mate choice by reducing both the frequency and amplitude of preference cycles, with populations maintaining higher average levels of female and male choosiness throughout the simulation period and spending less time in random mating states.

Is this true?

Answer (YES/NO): YES